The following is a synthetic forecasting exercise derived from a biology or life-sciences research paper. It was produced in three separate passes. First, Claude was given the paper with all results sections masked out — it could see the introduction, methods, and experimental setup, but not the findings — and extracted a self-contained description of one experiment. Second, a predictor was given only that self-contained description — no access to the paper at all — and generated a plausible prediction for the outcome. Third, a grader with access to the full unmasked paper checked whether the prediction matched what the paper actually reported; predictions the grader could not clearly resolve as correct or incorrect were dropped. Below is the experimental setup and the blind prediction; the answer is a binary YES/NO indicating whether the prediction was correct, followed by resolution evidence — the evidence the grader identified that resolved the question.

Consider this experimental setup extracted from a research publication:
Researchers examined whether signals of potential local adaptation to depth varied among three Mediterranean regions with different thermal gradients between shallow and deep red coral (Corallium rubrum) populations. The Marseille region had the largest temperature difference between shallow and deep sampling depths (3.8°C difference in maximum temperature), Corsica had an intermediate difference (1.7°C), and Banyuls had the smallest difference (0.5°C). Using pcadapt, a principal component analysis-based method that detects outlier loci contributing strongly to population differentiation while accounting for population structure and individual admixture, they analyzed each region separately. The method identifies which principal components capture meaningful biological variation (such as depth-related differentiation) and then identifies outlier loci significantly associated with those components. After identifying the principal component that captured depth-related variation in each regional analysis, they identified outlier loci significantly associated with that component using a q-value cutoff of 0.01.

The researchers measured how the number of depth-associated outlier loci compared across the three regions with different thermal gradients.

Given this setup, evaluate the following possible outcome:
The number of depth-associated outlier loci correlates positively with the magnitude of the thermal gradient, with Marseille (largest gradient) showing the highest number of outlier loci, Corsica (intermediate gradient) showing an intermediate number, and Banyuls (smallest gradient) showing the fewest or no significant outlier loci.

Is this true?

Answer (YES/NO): NO